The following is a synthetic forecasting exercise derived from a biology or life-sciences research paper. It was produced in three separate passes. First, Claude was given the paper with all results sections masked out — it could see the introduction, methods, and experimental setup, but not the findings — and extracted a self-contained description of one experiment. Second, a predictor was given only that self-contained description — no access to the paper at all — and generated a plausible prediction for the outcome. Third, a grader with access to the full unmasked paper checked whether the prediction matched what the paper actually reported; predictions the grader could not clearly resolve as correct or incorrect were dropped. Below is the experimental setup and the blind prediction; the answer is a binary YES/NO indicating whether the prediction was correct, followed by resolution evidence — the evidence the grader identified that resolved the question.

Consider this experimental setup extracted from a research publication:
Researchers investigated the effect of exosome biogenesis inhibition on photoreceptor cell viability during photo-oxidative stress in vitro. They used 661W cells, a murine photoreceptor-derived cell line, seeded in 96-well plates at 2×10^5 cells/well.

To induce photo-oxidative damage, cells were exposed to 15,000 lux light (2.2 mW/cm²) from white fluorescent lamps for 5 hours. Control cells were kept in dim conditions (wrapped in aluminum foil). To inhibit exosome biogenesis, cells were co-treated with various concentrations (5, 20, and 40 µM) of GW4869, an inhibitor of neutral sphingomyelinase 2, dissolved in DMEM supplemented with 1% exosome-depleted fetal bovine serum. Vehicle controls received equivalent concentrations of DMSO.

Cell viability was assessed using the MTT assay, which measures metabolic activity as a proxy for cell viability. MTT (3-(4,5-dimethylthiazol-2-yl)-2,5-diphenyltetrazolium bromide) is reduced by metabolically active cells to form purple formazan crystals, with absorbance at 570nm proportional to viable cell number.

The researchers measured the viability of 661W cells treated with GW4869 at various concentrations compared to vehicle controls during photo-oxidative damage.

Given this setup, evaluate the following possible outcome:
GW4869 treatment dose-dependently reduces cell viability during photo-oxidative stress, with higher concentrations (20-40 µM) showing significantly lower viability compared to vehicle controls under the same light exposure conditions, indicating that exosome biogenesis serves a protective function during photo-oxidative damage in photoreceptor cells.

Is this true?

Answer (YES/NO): YES